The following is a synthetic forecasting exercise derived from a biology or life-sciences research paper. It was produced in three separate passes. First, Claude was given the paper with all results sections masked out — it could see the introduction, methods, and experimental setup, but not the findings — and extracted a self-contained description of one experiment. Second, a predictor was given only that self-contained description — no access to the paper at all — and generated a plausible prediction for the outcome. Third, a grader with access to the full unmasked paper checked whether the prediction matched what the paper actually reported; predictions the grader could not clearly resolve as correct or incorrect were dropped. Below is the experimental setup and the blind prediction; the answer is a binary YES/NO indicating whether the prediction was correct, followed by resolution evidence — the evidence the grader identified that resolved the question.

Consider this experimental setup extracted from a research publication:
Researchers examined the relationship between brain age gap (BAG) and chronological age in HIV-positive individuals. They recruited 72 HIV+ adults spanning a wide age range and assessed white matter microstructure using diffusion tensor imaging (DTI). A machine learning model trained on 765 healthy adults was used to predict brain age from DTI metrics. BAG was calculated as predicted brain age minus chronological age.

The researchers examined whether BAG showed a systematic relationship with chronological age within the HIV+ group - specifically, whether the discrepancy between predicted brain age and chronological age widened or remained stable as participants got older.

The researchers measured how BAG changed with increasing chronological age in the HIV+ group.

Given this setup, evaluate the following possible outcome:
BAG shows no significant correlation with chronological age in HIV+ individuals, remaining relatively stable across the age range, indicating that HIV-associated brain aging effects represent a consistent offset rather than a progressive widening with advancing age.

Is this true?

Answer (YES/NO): NO